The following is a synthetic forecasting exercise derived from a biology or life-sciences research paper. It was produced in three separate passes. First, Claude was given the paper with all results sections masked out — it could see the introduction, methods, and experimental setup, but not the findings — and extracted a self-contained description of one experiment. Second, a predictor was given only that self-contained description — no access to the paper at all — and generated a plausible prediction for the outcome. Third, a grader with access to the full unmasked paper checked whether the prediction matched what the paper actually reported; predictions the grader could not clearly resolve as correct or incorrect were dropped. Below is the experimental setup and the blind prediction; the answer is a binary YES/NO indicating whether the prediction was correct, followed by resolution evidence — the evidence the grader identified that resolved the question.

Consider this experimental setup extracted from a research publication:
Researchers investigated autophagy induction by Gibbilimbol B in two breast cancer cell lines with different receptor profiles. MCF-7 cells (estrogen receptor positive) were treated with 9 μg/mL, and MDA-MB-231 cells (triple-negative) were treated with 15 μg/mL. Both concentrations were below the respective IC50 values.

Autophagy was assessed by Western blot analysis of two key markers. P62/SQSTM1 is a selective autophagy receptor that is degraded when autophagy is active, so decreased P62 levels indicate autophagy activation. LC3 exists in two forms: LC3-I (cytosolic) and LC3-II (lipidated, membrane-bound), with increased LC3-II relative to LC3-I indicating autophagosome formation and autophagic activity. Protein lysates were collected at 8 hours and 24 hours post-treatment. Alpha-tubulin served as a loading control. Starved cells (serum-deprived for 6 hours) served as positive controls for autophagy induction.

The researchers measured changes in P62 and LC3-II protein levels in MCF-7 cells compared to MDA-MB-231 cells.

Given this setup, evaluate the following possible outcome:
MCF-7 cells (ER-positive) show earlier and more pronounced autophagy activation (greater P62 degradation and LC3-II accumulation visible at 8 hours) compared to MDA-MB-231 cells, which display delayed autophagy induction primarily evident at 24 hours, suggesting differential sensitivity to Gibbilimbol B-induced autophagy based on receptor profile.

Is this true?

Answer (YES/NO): NO